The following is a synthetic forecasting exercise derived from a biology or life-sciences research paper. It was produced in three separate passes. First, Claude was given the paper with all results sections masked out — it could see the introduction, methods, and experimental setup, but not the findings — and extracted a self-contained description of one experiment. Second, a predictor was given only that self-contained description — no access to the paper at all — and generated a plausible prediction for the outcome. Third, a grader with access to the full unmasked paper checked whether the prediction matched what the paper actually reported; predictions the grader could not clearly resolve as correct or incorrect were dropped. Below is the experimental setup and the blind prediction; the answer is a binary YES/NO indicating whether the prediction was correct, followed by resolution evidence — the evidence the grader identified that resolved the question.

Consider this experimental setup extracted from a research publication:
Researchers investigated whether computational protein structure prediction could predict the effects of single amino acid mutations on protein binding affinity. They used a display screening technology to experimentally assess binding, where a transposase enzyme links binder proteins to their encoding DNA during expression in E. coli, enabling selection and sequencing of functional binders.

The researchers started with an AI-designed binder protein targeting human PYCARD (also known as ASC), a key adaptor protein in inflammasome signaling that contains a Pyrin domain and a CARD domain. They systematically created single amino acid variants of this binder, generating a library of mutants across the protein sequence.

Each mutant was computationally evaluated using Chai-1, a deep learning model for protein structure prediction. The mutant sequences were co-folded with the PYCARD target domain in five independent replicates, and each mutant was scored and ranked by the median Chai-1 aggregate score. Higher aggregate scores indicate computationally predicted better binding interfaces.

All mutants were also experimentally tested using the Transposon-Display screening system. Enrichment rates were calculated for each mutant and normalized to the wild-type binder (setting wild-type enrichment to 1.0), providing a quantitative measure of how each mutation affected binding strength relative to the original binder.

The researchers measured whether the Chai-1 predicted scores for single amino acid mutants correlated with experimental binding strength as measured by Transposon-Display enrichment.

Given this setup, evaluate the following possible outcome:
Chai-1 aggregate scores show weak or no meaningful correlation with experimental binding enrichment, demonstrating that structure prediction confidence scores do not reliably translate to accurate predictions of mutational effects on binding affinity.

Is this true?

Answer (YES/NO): NO